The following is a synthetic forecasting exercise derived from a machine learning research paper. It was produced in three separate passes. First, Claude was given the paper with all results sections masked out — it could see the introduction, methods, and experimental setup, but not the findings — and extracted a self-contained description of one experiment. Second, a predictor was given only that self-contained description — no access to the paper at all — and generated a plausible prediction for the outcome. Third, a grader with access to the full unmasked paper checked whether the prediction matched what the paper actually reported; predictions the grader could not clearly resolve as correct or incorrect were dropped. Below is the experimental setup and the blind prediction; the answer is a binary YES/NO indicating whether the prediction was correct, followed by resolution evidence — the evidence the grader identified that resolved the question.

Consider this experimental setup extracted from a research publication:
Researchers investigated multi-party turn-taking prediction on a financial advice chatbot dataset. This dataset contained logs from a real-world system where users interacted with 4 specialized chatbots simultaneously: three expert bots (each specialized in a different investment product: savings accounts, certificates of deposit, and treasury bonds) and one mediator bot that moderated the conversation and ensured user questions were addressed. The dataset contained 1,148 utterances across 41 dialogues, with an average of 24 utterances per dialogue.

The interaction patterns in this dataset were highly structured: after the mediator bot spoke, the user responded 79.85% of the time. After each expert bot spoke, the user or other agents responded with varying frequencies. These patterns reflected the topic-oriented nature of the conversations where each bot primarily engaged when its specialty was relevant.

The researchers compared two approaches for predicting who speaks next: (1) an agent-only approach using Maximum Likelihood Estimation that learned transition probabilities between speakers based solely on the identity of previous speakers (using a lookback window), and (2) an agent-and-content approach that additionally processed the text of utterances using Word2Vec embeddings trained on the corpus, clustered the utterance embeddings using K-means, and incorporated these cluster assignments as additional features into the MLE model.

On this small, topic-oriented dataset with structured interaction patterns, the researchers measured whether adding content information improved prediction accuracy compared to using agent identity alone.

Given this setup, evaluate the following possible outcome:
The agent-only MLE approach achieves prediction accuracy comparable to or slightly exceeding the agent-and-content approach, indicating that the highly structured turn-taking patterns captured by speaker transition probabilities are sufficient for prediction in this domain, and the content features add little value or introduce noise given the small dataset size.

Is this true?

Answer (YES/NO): YES